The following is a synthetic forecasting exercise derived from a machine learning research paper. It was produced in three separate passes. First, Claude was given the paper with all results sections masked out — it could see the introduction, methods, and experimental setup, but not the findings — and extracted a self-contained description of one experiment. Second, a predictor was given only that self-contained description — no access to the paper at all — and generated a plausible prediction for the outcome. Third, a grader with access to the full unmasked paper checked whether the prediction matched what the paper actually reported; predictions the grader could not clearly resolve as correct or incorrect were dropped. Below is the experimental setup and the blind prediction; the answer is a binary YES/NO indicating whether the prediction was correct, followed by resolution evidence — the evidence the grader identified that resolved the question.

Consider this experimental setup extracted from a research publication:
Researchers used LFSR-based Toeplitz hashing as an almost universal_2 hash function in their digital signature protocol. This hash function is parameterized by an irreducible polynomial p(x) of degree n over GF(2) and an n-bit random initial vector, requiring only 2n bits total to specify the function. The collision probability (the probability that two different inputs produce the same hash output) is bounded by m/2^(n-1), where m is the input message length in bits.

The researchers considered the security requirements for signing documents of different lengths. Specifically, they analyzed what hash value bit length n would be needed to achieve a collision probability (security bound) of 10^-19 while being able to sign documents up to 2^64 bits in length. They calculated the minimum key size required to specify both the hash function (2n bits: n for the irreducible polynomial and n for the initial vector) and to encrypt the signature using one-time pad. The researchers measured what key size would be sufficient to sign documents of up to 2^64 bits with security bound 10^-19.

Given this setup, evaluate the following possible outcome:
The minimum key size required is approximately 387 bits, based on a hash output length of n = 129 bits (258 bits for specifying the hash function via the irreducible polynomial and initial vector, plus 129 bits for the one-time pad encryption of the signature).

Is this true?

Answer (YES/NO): NO